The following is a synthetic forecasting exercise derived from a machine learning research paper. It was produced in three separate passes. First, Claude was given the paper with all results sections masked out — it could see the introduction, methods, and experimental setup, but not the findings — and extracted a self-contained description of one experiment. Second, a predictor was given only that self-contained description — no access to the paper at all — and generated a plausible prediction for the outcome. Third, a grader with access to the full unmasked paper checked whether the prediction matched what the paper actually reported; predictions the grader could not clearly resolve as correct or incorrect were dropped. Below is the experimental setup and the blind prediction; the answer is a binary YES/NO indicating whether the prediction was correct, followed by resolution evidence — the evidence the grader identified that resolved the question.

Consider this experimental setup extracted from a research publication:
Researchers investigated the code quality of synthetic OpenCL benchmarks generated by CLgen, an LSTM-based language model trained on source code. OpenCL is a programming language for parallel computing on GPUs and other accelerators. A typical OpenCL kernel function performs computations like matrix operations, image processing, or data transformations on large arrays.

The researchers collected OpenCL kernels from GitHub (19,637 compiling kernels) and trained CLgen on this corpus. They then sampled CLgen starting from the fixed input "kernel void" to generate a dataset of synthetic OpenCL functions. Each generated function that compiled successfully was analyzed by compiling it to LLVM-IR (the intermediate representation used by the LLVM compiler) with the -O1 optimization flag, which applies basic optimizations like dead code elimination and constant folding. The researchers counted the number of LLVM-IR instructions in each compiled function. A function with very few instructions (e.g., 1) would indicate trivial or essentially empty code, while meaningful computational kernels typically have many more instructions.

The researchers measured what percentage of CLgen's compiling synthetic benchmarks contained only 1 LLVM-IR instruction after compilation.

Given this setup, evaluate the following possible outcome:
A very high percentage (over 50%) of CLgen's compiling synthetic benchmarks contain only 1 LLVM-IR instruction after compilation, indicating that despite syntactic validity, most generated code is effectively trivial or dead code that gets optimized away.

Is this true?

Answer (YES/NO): YES